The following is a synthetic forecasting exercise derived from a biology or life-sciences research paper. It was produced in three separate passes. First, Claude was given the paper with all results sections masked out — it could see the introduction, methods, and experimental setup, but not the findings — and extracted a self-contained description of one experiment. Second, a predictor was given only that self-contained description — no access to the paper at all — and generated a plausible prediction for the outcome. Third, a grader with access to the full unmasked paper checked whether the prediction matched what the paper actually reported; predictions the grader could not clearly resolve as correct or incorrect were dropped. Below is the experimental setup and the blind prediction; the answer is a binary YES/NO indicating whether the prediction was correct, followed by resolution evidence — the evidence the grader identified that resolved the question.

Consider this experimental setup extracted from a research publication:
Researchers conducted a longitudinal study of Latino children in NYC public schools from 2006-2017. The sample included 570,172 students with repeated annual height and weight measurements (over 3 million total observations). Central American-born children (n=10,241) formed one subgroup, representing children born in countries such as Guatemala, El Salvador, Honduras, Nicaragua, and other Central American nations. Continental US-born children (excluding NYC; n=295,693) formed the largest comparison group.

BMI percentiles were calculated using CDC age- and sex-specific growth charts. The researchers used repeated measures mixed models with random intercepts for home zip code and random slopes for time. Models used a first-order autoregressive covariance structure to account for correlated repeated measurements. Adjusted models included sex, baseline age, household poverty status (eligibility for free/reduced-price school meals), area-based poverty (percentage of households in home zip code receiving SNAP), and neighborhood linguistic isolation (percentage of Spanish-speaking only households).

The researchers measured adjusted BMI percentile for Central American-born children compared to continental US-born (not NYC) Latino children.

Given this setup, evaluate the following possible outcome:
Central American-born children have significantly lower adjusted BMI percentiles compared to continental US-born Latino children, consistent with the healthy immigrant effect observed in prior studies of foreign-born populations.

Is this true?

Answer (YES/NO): YES